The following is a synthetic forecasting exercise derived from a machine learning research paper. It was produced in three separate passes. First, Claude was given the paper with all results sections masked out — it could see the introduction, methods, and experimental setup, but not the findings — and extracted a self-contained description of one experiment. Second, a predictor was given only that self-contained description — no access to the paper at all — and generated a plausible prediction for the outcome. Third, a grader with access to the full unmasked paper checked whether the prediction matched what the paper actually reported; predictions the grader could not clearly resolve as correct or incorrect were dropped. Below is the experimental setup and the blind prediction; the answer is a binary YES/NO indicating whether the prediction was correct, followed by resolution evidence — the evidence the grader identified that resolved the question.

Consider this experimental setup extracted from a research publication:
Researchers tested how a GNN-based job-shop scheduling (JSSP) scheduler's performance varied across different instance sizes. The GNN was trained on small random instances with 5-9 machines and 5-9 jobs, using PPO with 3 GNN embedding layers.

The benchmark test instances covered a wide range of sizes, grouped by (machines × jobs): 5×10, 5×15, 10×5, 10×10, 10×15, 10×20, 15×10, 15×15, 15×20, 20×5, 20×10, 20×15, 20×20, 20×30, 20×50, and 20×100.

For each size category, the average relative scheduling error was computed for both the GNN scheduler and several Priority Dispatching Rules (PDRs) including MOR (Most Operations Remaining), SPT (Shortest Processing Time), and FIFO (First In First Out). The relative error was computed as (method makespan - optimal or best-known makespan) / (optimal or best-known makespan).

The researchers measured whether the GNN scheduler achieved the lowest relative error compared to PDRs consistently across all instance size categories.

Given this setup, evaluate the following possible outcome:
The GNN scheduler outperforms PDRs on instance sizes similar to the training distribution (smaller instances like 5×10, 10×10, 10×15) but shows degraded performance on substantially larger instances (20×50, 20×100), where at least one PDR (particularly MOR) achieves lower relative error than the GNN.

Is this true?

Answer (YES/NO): NO